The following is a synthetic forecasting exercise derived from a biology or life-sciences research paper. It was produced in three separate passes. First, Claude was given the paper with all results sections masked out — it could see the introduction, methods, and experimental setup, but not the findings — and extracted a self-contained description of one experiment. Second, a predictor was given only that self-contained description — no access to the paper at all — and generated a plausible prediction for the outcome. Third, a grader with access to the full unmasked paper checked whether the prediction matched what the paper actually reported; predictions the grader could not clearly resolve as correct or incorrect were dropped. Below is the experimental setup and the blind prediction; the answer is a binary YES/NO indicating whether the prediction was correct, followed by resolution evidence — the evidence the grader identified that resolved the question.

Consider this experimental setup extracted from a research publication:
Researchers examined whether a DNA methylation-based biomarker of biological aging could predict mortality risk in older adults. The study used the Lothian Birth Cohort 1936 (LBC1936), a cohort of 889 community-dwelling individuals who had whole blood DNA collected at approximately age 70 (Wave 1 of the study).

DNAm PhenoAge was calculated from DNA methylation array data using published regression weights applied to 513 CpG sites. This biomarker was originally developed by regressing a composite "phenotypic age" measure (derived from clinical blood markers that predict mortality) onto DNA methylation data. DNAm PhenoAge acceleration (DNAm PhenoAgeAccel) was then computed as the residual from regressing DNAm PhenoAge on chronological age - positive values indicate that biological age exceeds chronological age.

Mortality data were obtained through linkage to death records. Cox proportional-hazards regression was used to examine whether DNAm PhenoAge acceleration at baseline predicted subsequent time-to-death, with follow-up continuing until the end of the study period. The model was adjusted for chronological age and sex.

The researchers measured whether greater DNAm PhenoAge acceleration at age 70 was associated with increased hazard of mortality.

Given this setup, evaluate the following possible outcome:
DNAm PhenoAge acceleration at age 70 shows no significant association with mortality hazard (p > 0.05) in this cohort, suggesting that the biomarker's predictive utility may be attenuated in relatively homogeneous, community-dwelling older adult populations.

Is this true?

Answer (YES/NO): NO